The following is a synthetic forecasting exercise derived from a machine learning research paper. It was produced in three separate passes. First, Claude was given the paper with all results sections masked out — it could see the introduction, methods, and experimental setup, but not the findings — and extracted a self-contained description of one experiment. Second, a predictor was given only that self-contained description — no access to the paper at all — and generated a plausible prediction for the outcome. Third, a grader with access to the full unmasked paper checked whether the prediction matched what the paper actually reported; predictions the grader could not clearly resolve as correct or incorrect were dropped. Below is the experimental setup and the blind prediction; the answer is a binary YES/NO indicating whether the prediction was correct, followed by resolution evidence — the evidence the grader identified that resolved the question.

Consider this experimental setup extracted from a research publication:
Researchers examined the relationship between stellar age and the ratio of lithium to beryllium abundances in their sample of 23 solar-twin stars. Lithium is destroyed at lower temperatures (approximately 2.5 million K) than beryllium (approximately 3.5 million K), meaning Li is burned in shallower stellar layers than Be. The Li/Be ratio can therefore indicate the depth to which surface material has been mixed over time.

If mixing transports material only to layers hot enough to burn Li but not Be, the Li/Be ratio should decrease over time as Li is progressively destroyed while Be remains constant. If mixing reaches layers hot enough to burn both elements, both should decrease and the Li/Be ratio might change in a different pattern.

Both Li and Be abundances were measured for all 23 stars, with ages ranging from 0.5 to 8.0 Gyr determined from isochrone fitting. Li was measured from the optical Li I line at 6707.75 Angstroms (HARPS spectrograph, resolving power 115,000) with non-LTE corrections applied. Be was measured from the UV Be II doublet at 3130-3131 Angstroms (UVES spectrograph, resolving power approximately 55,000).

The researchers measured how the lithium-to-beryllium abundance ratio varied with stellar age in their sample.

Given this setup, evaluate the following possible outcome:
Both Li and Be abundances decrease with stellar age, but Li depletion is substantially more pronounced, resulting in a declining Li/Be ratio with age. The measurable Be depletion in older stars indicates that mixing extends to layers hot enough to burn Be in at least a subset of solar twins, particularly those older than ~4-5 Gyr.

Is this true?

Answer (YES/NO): NO